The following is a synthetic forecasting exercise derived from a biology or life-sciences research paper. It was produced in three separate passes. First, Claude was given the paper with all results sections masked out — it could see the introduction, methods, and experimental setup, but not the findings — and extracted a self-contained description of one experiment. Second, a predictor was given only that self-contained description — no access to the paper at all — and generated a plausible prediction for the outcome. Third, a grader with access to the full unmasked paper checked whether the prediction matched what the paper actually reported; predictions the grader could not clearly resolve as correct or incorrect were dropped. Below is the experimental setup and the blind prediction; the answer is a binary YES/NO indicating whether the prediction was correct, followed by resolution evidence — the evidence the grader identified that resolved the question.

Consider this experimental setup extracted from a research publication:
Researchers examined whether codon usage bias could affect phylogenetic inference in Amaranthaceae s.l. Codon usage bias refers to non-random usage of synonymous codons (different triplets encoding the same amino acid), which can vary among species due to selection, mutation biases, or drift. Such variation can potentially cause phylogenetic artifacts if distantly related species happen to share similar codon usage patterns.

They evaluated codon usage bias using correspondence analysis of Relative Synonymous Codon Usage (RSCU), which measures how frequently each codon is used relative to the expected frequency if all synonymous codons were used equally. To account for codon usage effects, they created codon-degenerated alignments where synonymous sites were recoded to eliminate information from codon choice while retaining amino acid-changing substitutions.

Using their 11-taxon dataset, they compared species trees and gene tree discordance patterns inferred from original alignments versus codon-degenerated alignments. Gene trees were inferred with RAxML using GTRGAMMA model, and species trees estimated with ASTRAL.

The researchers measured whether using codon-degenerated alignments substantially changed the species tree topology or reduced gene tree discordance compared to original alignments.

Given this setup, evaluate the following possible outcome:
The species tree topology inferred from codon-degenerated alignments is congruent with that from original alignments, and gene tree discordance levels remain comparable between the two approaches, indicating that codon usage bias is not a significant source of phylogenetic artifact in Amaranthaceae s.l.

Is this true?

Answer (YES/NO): YES